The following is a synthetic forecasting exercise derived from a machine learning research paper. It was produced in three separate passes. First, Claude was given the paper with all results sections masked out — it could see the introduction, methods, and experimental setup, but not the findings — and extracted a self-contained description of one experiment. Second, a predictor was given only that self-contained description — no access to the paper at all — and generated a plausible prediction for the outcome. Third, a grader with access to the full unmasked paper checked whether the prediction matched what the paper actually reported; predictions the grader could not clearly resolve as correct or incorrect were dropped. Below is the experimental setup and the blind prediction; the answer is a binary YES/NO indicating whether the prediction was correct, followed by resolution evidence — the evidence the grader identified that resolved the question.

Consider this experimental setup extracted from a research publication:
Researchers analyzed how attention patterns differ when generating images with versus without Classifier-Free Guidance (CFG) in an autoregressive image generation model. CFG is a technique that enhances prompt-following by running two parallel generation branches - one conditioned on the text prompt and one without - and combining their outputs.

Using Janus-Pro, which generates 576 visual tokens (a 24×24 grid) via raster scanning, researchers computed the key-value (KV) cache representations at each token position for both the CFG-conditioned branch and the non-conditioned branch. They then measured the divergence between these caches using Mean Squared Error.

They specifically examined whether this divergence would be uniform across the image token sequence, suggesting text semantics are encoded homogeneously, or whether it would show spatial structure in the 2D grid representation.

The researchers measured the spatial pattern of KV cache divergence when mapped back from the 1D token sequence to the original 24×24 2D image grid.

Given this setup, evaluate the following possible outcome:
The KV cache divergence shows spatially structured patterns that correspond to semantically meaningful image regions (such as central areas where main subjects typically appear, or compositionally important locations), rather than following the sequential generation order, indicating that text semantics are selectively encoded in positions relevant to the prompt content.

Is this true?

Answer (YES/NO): NO